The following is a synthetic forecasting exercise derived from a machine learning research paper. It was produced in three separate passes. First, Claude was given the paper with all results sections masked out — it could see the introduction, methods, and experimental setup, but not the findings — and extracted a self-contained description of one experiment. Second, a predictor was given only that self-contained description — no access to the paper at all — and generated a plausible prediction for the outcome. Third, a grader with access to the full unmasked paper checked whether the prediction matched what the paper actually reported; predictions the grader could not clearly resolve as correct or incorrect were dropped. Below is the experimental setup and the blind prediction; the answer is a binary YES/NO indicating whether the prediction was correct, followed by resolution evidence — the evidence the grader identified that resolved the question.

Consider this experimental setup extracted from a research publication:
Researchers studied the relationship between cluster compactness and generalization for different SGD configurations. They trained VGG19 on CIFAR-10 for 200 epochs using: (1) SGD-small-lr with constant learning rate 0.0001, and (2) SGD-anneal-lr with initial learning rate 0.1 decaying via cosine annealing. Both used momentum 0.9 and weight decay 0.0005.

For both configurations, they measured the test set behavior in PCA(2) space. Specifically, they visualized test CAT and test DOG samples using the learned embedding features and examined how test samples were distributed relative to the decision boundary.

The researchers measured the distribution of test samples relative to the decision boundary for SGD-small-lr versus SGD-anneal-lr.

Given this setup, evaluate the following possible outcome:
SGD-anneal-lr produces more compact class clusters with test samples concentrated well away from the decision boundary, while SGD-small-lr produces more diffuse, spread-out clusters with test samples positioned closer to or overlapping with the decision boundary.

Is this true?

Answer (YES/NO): YES